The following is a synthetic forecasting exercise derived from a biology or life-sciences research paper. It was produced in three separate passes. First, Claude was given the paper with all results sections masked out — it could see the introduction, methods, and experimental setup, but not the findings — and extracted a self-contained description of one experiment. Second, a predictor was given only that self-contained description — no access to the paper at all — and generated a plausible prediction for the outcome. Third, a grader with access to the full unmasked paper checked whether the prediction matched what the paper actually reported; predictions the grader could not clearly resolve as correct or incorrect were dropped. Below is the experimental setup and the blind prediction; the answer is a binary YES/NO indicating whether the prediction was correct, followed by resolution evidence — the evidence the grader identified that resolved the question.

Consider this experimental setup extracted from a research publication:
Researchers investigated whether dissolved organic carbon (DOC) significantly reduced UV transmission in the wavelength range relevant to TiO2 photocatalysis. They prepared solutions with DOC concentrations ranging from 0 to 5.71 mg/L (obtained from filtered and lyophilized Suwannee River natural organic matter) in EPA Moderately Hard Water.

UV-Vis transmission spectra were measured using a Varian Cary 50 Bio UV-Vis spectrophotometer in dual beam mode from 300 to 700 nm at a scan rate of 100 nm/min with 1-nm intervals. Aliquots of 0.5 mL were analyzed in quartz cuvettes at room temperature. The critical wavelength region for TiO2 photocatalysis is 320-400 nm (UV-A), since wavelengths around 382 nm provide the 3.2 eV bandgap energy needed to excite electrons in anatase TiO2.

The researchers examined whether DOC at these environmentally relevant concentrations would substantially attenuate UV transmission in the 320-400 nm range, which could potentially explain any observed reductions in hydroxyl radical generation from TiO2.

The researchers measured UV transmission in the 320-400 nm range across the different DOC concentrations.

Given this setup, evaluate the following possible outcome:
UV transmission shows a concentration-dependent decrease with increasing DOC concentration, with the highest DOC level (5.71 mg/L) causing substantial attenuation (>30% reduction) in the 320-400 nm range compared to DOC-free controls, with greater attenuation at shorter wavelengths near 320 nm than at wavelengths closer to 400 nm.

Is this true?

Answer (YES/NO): NO